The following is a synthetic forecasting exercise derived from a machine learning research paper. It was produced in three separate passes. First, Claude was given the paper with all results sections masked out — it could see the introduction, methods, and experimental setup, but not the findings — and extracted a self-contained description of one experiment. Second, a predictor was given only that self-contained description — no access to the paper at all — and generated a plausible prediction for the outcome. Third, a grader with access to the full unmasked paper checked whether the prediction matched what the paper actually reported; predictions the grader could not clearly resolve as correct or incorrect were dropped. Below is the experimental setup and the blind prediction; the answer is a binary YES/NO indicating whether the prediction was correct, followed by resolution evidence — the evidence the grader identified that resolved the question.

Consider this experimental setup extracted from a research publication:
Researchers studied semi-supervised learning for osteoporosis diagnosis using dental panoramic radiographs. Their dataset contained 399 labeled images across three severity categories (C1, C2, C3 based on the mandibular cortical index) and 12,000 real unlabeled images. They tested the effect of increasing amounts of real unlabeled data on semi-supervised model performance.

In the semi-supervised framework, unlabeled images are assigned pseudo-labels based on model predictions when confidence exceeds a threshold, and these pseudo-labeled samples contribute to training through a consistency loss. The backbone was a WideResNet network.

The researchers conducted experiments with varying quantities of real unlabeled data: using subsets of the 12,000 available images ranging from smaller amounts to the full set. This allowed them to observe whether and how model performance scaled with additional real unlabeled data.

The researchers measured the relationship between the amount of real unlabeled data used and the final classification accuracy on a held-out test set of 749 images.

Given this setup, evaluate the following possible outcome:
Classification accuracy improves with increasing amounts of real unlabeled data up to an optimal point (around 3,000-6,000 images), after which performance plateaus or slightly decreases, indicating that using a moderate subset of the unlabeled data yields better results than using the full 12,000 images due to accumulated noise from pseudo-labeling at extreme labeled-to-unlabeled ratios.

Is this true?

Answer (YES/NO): NO